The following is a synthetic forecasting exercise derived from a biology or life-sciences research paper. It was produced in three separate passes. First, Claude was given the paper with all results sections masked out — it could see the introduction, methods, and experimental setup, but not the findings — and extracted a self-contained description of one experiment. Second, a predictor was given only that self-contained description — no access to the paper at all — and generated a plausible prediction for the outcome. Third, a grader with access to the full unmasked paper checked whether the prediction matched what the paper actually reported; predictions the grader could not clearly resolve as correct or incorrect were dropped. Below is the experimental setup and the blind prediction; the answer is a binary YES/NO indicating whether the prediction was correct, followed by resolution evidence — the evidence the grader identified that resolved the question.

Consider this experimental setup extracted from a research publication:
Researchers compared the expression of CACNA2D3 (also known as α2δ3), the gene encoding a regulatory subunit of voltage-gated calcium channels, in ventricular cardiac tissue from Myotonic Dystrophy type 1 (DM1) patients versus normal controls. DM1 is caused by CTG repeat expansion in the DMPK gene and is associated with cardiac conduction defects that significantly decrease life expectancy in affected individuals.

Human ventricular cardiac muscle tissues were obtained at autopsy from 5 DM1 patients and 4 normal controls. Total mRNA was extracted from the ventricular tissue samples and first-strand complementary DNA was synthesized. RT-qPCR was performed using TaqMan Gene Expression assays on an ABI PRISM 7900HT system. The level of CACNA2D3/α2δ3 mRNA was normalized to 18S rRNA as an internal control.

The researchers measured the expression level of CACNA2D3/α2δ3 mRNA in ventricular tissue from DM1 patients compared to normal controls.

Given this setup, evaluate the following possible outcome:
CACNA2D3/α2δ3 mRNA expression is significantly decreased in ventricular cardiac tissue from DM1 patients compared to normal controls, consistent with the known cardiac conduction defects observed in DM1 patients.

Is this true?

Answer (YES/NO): NO